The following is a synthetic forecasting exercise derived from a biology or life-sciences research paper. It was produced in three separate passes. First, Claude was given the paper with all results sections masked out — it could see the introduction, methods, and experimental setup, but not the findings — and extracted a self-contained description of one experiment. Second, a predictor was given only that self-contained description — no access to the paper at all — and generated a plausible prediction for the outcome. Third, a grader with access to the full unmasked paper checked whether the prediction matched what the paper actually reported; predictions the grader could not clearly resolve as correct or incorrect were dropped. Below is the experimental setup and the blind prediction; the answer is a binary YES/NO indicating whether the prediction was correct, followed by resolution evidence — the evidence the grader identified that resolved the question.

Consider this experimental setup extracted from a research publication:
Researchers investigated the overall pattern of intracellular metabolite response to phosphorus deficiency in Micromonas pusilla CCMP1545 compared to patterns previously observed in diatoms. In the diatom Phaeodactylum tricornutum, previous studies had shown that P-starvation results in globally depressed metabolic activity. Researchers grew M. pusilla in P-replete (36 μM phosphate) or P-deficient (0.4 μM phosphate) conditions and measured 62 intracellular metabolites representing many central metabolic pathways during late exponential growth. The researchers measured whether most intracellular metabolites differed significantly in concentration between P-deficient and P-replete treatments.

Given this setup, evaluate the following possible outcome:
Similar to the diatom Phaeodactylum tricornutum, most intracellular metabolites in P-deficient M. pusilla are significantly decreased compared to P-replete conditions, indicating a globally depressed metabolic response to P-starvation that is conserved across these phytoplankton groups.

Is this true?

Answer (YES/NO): NO